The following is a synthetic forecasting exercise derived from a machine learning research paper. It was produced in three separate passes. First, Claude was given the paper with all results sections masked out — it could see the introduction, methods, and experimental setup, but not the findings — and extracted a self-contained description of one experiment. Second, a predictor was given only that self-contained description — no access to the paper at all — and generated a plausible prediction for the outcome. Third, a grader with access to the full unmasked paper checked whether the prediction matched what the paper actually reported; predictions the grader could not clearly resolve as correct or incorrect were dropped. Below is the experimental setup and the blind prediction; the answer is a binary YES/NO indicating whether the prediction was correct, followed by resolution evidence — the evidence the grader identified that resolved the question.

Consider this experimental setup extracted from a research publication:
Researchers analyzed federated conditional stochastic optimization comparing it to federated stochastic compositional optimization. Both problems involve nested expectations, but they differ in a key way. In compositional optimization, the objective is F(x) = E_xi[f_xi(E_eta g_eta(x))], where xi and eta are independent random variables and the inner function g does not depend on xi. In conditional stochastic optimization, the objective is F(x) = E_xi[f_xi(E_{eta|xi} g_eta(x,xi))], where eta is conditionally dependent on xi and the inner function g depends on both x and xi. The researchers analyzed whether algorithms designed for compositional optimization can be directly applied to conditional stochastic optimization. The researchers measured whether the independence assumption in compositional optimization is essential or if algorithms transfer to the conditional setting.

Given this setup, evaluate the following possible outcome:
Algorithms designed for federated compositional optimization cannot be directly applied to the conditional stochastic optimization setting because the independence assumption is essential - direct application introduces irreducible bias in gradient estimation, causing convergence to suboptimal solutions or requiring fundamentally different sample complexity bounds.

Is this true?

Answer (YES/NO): YES